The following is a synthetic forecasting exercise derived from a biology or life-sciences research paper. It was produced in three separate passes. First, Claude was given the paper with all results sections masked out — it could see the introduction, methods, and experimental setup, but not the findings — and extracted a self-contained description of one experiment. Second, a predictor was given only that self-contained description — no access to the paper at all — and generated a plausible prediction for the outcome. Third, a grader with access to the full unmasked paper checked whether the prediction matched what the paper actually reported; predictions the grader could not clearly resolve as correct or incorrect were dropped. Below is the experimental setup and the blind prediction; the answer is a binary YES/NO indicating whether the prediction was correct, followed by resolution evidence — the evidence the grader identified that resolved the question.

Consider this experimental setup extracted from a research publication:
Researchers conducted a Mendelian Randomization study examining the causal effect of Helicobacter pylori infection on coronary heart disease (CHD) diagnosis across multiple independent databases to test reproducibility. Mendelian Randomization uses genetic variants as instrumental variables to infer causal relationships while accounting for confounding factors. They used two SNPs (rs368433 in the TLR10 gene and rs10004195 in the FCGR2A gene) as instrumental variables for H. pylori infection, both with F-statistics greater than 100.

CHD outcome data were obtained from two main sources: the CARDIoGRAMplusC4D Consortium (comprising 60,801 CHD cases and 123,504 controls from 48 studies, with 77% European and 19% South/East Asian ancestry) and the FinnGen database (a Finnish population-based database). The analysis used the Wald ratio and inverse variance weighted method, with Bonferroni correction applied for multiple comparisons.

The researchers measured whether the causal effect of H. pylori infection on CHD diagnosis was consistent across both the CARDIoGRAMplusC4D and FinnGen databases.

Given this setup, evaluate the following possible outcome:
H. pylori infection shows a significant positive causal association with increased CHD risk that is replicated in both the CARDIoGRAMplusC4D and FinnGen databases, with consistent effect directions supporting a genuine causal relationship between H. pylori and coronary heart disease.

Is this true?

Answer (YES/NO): NO